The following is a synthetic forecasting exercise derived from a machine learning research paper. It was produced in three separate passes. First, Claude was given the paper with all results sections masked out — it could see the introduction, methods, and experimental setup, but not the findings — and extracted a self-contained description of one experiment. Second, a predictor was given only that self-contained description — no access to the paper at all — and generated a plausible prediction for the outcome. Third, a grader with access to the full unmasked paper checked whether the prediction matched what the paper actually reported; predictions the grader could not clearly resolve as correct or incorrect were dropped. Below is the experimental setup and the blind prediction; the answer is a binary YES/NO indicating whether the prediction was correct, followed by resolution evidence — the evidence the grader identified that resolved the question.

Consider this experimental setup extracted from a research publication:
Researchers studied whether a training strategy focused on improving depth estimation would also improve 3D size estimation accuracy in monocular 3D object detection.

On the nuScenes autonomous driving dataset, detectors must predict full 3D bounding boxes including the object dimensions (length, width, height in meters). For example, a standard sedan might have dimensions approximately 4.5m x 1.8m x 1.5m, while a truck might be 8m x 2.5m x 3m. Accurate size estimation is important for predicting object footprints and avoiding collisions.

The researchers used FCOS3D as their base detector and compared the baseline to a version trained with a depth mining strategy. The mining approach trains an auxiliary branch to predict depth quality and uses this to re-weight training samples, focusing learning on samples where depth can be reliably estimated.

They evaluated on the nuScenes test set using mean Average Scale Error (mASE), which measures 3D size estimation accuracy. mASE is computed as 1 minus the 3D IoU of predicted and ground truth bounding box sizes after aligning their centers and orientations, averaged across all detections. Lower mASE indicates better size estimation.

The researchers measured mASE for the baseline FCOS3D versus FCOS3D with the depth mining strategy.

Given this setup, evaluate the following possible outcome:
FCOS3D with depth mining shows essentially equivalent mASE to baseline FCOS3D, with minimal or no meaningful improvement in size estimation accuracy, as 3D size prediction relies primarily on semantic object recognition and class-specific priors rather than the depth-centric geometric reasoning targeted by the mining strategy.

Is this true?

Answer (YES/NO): NO